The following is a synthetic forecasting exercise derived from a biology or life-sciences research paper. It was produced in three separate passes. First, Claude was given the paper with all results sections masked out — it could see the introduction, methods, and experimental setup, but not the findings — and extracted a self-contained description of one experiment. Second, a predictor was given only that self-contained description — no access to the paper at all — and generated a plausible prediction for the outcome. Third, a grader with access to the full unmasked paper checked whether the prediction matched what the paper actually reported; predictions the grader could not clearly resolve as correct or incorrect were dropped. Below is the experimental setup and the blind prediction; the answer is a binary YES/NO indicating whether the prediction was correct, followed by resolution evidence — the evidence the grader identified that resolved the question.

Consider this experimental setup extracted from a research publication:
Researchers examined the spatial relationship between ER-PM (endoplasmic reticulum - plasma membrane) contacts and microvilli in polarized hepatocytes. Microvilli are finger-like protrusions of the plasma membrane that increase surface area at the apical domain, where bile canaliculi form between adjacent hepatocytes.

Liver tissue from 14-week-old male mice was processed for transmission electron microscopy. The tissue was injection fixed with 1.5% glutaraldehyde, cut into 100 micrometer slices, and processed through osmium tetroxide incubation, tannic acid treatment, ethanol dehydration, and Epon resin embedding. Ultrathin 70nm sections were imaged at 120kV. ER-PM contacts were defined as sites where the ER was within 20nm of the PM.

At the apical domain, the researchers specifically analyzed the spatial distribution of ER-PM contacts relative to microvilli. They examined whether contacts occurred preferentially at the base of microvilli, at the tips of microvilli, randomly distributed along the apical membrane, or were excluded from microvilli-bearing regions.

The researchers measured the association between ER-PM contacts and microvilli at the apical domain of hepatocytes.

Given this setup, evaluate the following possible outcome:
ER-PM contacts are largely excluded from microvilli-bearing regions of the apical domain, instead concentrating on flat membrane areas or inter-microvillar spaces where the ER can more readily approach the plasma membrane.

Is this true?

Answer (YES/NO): NO